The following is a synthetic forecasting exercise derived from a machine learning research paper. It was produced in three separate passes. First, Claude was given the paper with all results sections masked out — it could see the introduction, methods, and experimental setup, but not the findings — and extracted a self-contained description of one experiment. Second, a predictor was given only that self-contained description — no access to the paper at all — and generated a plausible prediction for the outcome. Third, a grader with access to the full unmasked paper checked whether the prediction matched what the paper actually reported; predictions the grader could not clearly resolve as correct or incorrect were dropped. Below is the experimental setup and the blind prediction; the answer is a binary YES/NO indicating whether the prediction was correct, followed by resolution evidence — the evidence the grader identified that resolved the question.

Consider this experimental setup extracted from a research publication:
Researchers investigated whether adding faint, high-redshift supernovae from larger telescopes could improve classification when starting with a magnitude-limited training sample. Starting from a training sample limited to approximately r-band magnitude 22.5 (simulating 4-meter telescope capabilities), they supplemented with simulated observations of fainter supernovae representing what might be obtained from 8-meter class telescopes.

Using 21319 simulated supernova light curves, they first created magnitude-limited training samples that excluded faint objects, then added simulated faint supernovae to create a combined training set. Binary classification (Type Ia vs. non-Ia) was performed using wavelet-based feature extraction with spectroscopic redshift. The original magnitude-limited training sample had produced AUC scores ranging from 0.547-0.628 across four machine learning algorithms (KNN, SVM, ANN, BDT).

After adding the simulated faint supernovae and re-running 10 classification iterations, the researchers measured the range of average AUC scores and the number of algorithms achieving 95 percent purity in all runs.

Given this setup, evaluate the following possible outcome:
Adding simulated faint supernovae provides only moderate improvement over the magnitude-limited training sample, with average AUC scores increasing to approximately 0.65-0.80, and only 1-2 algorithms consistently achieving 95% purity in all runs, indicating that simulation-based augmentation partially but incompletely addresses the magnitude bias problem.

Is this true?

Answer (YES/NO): NO